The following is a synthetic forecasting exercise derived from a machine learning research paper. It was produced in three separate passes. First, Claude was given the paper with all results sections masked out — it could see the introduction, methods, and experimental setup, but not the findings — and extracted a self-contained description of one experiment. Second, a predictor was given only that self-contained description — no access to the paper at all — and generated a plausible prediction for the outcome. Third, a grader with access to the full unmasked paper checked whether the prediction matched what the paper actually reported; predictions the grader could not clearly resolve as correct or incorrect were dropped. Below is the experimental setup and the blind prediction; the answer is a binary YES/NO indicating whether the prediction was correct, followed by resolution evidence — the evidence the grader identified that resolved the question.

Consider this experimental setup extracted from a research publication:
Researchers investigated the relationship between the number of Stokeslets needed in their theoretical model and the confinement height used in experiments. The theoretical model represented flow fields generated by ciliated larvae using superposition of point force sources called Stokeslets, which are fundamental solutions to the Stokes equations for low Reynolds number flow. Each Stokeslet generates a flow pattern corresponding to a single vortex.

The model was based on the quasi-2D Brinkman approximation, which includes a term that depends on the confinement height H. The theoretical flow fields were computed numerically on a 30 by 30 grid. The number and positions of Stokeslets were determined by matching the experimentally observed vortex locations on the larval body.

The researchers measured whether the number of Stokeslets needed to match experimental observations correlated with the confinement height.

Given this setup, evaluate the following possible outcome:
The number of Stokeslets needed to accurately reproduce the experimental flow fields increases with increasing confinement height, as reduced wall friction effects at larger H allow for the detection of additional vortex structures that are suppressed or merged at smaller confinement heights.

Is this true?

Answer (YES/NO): NO